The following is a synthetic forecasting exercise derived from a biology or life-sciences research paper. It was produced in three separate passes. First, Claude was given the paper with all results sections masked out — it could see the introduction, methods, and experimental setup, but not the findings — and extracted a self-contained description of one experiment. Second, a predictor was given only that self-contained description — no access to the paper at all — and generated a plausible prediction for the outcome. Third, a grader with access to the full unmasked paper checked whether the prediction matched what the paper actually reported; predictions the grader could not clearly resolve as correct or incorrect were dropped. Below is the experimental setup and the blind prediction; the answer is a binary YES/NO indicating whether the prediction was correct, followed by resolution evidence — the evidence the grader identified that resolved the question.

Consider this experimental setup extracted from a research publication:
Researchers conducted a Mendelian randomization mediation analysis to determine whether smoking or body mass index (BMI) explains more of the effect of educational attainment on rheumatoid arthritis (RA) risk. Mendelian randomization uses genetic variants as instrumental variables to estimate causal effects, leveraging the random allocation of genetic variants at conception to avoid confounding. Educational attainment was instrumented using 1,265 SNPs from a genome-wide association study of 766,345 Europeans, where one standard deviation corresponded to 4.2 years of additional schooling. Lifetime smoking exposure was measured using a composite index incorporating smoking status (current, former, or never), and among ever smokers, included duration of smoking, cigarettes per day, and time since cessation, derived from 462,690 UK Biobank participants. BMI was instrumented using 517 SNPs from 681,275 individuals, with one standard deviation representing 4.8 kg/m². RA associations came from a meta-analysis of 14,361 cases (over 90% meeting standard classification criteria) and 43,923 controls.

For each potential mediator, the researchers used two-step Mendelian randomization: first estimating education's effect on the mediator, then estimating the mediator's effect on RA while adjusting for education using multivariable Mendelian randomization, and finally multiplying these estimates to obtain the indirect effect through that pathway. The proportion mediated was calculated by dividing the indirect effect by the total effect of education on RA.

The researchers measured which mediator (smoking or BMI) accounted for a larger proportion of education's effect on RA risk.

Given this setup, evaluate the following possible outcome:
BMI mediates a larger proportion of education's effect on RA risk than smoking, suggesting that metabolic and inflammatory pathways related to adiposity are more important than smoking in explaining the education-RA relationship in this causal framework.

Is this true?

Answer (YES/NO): NO